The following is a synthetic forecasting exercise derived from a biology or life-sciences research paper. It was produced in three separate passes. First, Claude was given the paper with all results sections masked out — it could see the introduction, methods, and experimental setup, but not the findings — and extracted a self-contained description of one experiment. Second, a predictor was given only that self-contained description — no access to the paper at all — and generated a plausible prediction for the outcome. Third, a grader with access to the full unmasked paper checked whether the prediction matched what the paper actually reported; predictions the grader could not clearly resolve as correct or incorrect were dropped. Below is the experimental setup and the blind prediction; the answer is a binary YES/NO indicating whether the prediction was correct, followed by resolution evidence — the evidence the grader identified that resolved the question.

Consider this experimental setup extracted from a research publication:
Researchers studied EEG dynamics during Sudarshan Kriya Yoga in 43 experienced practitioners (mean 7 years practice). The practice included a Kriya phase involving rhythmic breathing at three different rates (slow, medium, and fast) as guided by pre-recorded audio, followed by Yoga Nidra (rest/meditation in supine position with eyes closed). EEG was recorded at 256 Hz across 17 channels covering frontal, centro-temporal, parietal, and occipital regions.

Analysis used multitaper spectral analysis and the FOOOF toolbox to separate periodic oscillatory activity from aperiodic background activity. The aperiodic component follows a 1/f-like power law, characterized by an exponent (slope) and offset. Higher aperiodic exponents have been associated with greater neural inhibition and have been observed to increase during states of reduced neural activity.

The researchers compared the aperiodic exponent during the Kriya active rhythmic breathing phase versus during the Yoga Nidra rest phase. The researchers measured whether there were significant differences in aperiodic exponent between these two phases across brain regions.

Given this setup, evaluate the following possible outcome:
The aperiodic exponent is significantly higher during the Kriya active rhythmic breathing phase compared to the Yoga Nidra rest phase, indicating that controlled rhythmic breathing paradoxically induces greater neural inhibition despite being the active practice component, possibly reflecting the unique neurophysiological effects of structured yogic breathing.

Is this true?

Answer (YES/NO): YES